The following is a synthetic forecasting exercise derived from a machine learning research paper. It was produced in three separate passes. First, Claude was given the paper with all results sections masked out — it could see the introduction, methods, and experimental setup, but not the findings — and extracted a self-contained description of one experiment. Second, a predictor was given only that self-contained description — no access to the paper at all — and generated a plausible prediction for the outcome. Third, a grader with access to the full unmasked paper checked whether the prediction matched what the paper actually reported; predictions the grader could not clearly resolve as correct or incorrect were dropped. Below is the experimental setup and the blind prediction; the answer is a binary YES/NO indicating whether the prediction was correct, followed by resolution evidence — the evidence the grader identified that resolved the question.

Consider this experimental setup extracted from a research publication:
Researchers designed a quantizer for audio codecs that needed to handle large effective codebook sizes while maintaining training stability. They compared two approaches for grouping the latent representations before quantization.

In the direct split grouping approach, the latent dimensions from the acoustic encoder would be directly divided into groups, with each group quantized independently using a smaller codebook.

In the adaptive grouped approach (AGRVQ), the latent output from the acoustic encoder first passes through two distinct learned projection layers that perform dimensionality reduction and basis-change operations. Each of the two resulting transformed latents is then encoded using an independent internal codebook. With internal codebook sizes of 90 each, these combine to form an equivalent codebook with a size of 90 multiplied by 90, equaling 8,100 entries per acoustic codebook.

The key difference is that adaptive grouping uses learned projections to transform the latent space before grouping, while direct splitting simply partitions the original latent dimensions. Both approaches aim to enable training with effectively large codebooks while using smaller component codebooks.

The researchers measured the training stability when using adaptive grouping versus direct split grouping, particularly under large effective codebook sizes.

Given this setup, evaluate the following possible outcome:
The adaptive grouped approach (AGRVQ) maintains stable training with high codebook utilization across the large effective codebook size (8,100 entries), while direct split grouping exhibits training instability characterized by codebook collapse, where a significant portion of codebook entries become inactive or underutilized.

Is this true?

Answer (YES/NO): NO